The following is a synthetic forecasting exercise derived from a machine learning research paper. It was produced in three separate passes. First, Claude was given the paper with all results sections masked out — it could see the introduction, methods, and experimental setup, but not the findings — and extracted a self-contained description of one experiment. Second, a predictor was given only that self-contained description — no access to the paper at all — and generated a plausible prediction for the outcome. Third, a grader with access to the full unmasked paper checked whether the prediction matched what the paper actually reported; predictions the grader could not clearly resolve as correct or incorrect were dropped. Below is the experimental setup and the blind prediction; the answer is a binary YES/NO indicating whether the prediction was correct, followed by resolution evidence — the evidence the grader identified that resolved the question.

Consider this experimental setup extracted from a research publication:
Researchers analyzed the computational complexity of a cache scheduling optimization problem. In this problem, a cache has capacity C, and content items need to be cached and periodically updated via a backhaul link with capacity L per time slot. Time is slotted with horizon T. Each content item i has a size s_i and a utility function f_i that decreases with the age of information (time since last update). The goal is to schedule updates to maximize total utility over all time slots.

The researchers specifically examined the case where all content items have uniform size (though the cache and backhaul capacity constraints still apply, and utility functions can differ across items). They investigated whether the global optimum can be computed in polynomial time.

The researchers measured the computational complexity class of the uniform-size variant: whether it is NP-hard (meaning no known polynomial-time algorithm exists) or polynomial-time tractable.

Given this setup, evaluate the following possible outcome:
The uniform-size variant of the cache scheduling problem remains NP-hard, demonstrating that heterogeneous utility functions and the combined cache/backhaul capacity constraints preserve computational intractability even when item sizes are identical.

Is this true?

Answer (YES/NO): NO